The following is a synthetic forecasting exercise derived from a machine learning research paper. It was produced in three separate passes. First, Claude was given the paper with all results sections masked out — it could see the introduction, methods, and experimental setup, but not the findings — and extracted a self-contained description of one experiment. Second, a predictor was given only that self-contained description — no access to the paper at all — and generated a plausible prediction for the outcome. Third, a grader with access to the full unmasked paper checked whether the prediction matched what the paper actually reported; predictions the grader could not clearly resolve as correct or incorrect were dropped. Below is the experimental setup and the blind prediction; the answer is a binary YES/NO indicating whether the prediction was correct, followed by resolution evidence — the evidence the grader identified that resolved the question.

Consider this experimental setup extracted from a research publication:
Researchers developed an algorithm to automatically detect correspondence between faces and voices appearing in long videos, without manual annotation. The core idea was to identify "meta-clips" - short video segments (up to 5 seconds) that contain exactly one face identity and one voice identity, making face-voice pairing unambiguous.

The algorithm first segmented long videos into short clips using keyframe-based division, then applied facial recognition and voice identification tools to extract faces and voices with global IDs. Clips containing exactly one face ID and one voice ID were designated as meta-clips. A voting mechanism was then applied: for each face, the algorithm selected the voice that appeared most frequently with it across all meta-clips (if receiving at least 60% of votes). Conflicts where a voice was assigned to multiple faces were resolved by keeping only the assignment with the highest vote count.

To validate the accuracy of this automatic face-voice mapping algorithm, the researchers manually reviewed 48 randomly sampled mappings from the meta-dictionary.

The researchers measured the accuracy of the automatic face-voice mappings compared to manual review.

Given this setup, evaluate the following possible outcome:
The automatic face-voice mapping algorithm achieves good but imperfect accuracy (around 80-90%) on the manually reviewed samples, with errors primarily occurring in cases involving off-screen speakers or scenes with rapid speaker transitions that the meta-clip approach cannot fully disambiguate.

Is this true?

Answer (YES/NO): NO